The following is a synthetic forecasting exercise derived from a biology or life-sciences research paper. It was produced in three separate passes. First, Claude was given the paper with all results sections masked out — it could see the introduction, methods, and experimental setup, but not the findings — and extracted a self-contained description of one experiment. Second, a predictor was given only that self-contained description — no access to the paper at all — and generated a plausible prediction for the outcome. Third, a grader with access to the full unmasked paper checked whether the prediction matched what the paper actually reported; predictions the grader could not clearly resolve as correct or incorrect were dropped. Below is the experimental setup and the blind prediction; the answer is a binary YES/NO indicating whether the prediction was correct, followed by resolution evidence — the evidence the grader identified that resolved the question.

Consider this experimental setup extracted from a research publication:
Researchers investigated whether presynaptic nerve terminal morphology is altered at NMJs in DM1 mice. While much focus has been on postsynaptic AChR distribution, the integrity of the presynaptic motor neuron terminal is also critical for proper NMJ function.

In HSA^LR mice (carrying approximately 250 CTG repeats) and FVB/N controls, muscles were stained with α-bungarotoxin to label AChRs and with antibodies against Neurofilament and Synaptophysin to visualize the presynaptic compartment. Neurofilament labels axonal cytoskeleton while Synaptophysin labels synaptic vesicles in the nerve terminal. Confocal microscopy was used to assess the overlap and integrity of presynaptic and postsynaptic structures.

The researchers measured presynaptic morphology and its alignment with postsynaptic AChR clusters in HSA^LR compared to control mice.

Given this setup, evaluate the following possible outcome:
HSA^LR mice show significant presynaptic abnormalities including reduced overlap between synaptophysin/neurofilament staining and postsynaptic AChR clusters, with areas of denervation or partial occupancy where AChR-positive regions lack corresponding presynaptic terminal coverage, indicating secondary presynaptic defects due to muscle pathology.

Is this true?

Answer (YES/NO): NO